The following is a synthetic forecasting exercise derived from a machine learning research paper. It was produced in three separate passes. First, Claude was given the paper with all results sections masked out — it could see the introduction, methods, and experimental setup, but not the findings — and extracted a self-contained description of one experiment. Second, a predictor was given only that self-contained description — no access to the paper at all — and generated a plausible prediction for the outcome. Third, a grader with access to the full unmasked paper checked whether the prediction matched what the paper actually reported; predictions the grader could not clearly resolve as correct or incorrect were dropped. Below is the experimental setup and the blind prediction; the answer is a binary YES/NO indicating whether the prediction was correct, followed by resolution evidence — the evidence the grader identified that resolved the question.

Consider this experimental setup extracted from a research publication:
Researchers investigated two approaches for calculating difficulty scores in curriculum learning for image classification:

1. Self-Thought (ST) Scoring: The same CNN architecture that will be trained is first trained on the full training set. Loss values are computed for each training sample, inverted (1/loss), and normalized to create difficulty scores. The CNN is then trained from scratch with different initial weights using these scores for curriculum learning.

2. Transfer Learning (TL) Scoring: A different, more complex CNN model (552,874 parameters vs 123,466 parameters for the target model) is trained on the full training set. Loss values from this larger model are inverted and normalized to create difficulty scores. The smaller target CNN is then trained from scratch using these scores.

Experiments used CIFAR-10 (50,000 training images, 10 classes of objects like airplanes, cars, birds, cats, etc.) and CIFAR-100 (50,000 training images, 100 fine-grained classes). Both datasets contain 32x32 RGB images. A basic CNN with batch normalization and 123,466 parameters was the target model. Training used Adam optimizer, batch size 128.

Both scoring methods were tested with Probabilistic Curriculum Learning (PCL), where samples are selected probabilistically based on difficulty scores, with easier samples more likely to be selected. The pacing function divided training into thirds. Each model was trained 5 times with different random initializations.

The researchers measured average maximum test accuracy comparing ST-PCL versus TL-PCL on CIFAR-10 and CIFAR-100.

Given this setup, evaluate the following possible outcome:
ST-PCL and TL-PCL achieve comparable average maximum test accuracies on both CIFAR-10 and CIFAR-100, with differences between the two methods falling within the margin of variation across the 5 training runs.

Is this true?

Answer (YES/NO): NO